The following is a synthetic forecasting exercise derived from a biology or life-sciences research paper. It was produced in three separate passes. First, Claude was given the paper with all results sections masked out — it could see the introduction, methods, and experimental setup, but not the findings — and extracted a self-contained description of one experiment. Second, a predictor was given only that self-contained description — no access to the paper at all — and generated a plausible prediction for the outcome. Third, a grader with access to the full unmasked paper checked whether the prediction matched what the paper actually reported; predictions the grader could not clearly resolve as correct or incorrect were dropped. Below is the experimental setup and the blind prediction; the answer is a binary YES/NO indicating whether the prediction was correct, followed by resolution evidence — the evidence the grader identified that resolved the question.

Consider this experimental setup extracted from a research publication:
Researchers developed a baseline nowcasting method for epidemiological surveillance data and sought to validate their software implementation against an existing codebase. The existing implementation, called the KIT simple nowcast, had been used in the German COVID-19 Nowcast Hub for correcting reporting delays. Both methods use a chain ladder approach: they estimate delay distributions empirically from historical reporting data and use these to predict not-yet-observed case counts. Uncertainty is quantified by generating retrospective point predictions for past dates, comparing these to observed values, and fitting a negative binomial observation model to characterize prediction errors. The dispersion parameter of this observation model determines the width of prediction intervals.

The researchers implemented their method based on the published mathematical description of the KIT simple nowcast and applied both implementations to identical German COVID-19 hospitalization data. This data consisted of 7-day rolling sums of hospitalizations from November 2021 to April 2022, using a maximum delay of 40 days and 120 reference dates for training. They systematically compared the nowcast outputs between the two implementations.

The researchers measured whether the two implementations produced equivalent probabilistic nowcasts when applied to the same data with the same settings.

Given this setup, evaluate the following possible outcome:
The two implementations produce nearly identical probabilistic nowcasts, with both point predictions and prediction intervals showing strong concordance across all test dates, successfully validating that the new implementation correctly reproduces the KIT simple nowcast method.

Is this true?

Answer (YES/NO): NO